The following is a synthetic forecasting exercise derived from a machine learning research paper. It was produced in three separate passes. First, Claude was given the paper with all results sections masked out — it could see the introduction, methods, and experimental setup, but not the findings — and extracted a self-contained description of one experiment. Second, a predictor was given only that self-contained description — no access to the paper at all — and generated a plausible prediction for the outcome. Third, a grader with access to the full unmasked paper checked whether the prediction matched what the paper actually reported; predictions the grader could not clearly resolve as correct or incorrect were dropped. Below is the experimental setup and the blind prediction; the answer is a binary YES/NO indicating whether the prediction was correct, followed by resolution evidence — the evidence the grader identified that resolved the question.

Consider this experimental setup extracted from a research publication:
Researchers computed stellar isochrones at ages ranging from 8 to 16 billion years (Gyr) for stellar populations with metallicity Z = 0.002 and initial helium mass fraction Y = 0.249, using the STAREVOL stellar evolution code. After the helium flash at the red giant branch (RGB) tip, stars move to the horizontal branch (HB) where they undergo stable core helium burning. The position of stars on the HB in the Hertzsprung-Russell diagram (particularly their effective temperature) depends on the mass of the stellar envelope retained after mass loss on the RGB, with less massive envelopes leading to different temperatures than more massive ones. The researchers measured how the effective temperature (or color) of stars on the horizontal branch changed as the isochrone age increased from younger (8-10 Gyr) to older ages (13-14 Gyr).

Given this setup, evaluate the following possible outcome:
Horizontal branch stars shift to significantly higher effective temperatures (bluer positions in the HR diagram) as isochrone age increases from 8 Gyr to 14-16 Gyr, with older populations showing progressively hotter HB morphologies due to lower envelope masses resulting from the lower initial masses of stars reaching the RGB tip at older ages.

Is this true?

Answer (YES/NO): YES